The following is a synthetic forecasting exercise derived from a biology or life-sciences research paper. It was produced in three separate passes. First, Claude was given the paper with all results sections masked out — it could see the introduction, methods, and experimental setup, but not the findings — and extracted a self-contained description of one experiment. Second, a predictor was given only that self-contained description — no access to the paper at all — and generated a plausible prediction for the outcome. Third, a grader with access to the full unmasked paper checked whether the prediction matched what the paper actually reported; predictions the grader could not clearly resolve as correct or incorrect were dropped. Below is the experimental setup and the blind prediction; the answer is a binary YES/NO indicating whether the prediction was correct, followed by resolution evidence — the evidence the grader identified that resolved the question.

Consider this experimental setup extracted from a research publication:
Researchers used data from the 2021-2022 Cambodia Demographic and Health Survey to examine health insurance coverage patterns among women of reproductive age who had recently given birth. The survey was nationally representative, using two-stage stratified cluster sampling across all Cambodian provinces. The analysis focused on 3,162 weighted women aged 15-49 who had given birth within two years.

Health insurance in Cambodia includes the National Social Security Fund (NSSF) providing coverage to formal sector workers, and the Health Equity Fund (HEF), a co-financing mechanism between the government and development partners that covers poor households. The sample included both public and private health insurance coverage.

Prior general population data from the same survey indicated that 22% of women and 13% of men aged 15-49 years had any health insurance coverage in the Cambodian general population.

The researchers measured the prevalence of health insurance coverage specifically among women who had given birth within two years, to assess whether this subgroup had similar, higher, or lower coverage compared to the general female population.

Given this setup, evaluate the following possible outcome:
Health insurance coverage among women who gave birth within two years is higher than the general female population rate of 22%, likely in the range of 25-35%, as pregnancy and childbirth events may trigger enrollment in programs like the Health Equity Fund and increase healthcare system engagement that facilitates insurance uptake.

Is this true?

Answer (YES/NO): NO